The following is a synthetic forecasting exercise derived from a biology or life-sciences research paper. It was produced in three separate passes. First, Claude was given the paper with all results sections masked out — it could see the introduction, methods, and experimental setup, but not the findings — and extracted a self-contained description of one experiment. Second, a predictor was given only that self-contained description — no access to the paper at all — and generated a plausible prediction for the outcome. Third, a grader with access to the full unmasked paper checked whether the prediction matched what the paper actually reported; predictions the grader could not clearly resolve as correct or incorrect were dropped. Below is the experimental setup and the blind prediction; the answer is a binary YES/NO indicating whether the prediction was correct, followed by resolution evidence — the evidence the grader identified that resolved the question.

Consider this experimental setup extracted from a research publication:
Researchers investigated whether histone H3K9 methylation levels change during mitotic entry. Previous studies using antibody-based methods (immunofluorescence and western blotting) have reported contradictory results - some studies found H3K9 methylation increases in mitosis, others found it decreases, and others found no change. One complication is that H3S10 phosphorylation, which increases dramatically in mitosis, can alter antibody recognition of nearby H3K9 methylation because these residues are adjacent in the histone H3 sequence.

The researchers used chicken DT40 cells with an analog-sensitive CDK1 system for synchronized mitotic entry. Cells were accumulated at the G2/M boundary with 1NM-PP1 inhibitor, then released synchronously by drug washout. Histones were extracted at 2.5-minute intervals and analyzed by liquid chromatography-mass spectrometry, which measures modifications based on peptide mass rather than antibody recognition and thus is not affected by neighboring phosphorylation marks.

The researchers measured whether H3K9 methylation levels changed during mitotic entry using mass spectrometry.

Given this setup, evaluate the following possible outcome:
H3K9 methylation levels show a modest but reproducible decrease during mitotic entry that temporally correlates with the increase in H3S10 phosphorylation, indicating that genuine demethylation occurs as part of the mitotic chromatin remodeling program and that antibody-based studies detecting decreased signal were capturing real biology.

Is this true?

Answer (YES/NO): NO